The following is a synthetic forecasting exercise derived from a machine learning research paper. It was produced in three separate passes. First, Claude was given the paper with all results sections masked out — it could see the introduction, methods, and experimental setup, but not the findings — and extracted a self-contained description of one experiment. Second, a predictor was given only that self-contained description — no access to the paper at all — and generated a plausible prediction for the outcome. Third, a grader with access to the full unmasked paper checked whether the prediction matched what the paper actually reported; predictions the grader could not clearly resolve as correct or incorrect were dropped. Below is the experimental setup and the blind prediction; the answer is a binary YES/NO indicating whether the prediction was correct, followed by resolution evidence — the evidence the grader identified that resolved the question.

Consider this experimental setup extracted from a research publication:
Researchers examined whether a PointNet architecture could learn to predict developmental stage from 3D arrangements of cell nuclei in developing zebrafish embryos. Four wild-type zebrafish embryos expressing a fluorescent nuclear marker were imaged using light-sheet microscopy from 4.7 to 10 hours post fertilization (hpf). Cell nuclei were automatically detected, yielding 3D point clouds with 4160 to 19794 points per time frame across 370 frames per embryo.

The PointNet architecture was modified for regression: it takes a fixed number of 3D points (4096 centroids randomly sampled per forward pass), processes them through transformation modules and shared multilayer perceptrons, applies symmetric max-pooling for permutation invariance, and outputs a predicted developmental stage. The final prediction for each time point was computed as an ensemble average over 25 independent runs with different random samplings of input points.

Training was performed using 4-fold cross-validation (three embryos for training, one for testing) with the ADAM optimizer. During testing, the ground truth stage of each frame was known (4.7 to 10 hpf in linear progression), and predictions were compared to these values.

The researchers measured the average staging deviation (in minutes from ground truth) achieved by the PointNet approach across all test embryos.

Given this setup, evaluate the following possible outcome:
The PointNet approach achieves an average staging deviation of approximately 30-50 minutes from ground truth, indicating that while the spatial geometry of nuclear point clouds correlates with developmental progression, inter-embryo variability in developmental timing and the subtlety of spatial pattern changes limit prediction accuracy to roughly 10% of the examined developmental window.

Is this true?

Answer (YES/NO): NO